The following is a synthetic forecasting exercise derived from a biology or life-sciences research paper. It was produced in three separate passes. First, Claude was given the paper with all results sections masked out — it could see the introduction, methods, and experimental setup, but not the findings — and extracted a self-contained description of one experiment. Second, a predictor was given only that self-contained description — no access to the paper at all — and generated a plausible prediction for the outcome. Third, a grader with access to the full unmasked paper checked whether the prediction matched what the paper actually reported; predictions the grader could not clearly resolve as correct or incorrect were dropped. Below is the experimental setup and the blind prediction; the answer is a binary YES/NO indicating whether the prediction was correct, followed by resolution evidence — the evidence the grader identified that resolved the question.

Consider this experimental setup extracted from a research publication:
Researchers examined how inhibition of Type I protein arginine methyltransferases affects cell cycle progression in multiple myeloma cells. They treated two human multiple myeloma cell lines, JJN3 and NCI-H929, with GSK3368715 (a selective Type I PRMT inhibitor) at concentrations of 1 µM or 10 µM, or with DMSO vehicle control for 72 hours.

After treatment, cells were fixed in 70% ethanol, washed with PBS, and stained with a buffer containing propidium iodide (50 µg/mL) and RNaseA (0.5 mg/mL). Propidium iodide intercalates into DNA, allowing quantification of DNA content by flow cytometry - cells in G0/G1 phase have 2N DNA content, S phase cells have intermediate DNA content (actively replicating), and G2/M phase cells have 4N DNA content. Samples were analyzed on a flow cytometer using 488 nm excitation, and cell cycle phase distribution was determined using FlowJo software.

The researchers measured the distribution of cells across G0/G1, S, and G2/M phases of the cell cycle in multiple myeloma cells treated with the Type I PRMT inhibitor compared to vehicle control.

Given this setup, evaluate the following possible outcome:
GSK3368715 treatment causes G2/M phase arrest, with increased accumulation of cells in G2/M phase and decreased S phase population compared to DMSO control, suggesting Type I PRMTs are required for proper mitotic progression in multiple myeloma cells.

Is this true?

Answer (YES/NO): NO